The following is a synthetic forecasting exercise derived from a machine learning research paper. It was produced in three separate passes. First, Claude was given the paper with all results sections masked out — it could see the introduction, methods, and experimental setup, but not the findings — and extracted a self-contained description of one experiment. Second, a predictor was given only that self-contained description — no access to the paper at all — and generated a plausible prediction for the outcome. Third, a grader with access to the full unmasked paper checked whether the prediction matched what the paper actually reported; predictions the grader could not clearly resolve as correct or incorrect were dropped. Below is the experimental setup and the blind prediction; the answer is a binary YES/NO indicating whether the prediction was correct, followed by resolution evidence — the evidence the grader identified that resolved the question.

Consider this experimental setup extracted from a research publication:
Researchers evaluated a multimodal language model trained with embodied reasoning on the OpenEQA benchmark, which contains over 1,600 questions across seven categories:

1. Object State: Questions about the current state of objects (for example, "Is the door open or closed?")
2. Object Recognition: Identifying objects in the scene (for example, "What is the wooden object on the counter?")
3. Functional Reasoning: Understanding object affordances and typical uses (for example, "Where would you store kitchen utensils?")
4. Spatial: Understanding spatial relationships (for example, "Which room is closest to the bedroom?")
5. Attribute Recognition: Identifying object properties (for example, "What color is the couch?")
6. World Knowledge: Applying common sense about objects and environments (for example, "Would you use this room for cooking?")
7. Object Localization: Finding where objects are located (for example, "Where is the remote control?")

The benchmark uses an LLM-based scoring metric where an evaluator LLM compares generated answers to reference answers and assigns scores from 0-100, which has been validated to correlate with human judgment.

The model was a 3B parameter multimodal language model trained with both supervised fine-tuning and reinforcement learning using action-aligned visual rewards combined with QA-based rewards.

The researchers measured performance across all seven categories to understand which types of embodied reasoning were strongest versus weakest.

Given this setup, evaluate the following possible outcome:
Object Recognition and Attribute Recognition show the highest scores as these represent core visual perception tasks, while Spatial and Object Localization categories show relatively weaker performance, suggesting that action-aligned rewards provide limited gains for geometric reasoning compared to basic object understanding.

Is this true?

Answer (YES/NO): NO